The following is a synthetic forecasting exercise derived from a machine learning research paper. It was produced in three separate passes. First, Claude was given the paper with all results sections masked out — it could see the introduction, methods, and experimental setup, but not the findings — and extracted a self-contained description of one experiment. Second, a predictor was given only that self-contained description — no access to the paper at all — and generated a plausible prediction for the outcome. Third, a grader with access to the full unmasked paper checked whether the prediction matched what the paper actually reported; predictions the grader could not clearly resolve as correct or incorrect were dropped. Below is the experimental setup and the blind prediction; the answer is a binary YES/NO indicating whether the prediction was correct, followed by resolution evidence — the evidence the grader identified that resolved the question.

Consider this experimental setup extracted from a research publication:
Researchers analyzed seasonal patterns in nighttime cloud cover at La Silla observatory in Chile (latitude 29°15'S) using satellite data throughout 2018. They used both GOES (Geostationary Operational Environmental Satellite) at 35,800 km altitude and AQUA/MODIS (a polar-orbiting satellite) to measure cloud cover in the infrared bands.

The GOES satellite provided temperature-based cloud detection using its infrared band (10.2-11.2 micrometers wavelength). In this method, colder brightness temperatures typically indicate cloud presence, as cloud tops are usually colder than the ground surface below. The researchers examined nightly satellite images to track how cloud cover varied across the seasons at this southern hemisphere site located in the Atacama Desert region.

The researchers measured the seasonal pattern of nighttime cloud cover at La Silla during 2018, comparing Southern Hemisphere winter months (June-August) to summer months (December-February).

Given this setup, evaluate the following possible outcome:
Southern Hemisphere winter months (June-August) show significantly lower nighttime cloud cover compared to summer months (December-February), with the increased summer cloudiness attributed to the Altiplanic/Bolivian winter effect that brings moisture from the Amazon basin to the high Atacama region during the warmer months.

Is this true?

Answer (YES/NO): NO